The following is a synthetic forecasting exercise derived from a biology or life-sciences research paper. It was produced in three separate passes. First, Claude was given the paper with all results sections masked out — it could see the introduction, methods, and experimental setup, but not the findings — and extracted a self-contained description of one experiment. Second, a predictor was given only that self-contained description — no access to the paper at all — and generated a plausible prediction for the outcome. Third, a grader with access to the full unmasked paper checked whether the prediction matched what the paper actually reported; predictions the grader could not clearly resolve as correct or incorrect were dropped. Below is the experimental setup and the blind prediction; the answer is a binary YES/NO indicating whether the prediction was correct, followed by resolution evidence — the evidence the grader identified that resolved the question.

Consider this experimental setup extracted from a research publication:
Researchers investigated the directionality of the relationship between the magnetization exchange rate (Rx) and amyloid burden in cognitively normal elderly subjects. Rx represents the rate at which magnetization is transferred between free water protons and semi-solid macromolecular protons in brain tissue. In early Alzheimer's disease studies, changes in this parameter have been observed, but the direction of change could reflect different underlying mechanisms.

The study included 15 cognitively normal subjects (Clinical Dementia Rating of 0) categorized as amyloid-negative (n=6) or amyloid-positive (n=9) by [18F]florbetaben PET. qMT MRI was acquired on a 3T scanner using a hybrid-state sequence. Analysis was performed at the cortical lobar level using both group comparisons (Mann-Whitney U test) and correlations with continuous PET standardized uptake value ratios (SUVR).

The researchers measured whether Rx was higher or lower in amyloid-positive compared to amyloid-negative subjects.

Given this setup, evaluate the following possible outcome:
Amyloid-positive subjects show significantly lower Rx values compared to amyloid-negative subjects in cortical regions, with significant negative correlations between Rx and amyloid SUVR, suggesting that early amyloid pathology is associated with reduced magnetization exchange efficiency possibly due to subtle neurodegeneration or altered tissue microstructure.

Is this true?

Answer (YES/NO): NO